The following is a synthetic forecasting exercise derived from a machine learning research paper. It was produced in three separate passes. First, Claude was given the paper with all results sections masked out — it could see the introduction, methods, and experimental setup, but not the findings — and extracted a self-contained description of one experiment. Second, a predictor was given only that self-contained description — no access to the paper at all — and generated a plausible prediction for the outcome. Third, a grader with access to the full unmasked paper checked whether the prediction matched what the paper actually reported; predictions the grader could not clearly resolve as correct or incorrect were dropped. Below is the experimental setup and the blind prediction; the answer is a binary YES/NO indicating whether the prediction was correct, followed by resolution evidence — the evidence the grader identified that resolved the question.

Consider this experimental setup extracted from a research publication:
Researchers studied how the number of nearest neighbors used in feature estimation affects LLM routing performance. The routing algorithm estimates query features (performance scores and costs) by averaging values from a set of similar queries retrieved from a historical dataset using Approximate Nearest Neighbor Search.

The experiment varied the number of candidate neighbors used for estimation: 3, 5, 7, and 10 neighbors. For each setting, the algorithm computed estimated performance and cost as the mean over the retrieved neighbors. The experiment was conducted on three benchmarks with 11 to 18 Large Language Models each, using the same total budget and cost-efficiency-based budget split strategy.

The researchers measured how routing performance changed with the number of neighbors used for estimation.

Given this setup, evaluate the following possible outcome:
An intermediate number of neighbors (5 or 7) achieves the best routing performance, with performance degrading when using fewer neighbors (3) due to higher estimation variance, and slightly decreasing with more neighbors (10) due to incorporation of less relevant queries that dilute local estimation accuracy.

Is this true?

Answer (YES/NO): NO